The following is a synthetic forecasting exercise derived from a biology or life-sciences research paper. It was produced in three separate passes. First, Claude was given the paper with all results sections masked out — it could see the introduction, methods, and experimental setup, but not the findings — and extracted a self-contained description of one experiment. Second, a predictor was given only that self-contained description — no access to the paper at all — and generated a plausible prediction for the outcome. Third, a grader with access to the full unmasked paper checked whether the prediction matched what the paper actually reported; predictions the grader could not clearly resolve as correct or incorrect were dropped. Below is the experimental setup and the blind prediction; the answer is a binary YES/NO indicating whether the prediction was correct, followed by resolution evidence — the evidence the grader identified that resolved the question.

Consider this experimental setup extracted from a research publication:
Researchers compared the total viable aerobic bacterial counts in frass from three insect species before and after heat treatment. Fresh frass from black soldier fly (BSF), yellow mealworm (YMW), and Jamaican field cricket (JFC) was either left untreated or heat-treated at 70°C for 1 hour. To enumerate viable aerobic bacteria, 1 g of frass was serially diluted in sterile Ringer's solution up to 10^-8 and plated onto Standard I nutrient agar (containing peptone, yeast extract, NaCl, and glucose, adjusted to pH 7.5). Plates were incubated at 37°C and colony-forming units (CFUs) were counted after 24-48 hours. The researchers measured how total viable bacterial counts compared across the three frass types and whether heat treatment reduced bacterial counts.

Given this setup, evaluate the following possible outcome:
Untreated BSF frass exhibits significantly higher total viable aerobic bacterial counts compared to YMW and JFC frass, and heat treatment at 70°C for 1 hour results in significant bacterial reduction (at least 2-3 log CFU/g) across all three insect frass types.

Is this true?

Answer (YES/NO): NO